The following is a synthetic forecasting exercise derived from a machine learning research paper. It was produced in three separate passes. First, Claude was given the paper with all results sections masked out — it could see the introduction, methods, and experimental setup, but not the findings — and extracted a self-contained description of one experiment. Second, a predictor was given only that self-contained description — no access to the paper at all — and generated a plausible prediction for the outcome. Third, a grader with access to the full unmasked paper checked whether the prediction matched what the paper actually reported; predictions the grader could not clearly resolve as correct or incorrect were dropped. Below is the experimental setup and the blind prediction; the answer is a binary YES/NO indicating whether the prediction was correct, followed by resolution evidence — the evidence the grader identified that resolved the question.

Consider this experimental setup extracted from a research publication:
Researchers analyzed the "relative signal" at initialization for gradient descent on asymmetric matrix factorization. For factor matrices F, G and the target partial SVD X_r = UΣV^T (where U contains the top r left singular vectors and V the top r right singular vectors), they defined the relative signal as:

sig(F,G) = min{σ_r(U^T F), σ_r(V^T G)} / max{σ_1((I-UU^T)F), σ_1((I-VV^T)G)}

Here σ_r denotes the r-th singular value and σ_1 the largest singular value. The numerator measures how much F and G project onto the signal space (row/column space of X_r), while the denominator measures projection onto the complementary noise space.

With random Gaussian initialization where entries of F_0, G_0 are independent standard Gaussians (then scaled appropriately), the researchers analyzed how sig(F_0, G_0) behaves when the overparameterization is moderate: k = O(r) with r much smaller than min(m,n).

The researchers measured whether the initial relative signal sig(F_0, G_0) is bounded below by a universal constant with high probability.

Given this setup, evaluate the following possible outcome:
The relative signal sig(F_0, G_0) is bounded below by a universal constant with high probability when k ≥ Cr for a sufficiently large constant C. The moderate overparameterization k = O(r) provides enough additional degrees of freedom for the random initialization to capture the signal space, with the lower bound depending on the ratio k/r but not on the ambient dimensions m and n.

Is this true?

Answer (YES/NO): NO